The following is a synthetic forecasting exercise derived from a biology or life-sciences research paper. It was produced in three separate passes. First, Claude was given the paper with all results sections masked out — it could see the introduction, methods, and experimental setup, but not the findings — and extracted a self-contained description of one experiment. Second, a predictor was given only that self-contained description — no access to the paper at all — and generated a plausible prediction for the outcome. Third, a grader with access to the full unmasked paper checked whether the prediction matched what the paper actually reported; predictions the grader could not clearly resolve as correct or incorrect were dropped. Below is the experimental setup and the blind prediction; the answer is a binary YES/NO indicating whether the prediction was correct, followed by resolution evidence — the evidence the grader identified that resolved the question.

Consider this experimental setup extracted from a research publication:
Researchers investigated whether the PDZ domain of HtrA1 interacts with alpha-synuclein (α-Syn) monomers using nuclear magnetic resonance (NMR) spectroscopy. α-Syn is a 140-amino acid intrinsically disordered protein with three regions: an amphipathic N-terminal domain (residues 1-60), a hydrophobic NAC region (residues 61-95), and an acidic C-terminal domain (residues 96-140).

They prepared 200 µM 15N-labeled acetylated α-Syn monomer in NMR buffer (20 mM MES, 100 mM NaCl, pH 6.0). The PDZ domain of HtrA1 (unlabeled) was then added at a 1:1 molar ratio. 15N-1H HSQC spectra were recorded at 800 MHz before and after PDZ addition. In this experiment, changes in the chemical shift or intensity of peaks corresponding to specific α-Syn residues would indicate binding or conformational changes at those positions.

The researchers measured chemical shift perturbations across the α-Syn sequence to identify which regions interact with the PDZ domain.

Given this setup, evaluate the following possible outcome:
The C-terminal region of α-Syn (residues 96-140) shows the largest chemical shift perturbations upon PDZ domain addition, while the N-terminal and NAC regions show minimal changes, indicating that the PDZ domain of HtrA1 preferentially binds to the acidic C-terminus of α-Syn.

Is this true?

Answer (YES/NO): YES